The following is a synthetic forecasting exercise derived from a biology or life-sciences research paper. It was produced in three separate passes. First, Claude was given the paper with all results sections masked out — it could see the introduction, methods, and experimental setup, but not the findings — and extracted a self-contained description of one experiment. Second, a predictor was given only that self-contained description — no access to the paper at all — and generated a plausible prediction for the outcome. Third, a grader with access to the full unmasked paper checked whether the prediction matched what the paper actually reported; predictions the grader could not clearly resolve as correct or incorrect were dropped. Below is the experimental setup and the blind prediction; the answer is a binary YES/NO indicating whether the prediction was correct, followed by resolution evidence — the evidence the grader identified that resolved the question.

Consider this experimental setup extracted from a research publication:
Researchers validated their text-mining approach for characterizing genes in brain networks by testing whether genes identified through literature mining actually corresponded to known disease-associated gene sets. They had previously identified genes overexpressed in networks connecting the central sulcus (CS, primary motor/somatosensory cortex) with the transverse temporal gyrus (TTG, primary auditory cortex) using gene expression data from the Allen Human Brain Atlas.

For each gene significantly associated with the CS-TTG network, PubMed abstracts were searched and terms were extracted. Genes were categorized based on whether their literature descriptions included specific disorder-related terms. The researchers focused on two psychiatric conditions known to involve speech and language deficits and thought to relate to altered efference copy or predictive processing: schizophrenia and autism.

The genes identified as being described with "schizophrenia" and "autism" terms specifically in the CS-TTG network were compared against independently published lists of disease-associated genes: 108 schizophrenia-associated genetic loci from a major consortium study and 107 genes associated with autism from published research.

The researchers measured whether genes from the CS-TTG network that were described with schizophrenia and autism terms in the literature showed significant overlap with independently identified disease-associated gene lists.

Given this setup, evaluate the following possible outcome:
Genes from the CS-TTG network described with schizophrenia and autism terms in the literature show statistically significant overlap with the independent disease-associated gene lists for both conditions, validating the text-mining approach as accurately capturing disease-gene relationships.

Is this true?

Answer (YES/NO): YES